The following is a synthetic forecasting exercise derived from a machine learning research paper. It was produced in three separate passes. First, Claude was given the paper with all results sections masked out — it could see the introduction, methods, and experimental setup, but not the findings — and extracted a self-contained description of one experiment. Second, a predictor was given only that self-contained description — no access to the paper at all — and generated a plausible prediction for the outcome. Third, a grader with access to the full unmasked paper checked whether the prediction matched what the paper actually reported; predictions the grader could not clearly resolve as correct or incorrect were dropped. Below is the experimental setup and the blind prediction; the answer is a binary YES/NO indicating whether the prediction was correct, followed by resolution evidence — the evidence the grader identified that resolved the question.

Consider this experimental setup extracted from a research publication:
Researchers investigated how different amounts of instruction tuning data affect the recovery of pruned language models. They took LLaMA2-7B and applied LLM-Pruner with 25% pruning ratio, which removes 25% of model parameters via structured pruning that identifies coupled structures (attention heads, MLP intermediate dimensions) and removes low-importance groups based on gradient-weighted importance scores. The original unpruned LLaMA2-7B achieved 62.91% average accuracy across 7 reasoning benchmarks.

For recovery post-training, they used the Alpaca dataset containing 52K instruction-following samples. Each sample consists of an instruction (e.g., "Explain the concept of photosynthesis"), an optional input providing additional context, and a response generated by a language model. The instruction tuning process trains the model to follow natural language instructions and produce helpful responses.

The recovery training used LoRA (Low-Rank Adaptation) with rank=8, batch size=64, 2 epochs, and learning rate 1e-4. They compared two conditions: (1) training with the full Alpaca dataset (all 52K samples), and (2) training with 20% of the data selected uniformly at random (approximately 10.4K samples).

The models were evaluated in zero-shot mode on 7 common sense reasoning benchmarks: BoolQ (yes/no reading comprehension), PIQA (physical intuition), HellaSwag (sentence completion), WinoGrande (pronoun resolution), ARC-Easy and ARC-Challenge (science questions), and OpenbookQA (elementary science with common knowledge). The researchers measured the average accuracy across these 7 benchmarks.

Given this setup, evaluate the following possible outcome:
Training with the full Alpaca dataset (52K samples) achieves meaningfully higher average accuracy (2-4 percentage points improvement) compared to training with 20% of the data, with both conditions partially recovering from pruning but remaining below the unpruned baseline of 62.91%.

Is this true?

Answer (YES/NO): NO